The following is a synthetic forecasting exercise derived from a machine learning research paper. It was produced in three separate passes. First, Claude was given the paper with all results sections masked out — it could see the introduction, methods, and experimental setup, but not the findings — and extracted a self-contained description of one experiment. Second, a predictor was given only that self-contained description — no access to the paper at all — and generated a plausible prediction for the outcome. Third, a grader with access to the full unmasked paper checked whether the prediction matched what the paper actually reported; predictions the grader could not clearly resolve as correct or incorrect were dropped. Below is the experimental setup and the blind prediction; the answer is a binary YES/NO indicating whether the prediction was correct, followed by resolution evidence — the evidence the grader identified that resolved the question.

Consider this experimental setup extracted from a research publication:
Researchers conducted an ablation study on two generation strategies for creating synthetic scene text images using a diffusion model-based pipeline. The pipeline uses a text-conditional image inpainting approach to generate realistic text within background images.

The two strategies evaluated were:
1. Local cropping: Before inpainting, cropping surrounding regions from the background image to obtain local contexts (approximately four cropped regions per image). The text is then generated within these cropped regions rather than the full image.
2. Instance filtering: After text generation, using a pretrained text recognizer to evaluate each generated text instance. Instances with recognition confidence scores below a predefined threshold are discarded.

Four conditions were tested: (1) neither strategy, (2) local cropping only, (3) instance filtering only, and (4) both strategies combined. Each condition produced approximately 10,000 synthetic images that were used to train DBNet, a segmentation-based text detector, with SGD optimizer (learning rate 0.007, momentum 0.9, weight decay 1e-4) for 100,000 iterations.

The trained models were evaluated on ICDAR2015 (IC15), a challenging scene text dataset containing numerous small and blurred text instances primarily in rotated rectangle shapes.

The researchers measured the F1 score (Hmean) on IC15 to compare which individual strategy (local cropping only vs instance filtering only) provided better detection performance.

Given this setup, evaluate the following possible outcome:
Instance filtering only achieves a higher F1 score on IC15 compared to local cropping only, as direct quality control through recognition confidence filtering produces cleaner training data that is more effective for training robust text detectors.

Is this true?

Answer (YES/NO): NO